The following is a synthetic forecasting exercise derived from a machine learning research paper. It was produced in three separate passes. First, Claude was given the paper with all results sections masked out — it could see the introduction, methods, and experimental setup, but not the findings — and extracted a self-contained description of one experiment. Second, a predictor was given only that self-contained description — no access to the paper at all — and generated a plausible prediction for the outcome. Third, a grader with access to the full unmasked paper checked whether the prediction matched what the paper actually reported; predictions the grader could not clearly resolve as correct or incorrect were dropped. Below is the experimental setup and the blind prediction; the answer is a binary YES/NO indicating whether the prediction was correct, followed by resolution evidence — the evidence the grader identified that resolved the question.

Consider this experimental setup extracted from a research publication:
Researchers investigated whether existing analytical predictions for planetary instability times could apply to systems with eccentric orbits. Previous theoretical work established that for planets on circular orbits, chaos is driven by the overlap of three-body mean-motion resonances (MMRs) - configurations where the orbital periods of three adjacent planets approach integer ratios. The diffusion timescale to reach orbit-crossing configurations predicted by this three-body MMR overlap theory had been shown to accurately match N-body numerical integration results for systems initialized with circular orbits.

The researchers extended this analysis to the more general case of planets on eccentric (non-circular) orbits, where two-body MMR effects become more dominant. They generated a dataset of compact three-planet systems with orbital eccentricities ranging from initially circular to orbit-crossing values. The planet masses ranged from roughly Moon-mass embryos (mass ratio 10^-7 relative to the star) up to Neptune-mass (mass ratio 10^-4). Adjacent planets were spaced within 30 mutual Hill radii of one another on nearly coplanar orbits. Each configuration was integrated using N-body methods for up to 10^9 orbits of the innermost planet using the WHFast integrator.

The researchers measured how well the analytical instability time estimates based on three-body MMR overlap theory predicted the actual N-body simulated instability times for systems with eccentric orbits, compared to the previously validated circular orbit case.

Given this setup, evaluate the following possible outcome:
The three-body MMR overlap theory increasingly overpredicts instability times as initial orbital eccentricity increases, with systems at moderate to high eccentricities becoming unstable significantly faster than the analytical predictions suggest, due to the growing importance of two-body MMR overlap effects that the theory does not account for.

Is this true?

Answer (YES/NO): YES